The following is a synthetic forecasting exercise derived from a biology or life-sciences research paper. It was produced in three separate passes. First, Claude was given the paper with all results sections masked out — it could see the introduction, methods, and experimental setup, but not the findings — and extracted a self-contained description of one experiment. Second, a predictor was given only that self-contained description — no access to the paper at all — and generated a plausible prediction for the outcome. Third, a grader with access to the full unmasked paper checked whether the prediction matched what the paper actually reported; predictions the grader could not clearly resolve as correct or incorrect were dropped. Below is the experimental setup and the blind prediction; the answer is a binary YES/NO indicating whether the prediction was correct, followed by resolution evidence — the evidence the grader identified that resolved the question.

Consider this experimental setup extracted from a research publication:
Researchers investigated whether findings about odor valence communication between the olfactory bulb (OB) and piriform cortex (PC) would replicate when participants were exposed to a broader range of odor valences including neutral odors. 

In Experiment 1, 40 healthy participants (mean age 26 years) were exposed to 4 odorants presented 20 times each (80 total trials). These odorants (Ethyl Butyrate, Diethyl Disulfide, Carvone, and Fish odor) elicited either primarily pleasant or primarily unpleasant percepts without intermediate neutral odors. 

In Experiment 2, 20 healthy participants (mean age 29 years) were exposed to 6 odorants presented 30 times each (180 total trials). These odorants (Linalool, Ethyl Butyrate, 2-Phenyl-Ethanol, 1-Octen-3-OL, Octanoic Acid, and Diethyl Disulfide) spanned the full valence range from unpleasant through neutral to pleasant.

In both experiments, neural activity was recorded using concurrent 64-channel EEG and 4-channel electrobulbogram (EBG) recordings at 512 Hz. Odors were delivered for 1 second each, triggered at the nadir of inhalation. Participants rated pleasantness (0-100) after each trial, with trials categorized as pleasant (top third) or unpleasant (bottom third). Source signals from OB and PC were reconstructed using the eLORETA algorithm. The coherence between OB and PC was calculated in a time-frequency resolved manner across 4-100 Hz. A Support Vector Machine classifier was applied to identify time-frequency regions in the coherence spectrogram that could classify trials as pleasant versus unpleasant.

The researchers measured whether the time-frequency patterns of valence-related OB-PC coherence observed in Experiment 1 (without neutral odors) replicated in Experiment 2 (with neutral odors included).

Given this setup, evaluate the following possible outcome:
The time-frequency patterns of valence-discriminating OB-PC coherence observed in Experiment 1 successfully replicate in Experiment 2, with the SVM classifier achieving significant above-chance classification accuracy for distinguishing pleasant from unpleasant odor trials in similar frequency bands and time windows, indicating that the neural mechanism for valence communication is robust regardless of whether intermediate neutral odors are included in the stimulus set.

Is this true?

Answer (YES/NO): YES